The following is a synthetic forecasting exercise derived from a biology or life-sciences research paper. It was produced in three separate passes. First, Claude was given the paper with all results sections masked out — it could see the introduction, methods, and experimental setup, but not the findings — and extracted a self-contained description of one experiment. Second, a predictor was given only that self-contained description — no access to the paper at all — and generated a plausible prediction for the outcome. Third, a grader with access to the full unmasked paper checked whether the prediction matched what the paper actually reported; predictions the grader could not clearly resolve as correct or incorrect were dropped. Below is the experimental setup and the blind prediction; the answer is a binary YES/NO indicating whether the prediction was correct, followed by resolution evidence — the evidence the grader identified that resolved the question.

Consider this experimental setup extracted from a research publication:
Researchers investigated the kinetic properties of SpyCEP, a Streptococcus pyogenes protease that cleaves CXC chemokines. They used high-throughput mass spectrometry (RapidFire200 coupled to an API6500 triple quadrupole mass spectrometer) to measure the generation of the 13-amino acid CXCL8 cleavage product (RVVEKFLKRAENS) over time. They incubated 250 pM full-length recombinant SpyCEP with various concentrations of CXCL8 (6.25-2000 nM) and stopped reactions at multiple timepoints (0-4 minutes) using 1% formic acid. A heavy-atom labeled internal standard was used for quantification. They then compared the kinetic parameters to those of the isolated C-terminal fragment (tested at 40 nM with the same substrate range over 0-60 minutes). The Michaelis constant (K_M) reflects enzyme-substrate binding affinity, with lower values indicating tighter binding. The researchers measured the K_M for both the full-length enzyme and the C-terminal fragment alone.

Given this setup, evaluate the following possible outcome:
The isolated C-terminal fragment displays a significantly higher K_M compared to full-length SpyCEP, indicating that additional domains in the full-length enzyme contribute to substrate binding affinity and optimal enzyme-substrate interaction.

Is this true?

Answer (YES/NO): NO